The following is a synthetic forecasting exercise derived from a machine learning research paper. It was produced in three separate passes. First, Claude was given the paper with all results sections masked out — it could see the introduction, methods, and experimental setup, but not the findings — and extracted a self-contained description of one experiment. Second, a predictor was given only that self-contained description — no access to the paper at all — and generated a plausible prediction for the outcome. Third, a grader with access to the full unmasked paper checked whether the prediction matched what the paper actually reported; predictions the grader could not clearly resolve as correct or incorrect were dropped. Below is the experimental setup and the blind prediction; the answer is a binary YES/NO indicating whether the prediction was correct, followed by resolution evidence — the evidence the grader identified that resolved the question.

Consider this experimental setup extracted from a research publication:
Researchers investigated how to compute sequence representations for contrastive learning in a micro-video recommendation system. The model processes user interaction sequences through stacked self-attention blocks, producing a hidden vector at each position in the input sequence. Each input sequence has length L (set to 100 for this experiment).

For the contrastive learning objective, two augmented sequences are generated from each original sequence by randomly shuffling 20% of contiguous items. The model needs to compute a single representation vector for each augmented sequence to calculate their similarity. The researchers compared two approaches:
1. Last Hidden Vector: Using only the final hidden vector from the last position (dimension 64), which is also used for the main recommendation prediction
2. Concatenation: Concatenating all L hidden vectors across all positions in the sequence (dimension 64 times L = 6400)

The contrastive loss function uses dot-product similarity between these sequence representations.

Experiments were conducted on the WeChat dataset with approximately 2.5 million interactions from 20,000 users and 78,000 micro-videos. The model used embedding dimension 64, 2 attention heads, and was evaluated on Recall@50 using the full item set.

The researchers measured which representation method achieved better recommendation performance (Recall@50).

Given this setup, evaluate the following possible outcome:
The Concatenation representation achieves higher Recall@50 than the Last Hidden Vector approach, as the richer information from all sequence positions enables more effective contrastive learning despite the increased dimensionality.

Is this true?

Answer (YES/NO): YES